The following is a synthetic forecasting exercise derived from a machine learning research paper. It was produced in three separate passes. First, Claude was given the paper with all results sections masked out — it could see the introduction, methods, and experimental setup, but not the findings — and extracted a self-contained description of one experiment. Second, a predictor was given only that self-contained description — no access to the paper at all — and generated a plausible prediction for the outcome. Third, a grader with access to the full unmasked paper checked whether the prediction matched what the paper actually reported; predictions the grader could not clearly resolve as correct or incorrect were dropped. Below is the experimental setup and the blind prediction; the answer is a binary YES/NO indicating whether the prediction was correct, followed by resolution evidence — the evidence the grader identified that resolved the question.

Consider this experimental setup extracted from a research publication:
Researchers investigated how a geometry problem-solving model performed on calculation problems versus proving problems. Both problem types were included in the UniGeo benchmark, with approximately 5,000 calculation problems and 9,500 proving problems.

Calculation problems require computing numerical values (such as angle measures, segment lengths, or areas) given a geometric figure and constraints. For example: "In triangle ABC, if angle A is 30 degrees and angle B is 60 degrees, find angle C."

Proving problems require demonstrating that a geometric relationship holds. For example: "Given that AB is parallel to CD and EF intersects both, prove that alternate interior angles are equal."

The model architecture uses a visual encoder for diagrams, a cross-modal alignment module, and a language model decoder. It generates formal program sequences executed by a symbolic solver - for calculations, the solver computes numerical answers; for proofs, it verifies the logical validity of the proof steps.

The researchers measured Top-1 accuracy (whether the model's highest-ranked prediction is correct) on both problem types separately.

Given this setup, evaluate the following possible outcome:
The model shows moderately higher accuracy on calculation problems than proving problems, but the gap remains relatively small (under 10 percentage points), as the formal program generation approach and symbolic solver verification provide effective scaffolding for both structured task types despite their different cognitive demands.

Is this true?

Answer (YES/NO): NO